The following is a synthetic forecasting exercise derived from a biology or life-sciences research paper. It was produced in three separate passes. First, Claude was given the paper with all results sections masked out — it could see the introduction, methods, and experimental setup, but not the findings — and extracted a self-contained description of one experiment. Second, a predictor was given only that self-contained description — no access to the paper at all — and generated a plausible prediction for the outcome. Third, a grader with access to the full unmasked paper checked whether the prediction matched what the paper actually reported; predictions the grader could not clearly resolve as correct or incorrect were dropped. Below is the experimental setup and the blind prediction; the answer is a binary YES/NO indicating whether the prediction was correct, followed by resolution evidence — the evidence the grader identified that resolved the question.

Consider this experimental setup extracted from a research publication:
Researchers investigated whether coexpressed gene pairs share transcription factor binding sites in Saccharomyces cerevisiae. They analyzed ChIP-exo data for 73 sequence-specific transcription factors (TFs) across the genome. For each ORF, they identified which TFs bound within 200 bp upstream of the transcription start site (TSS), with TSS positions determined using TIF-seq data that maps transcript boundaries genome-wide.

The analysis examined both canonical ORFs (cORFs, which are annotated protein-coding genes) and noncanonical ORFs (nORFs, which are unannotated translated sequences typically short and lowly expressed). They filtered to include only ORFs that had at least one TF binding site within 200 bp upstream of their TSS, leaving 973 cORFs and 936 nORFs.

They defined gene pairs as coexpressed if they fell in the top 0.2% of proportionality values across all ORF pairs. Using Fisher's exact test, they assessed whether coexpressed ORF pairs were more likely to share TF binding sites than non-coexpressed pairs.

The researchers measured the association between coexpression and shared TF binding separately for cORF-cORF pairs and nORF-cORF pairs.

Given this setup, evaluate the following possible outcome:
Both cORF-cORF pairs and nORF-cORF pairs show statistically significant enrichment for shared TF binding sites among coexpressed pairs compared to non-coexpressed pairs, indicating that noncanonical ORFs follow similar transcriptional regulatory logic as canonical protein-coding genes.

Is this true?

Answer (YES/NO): YES